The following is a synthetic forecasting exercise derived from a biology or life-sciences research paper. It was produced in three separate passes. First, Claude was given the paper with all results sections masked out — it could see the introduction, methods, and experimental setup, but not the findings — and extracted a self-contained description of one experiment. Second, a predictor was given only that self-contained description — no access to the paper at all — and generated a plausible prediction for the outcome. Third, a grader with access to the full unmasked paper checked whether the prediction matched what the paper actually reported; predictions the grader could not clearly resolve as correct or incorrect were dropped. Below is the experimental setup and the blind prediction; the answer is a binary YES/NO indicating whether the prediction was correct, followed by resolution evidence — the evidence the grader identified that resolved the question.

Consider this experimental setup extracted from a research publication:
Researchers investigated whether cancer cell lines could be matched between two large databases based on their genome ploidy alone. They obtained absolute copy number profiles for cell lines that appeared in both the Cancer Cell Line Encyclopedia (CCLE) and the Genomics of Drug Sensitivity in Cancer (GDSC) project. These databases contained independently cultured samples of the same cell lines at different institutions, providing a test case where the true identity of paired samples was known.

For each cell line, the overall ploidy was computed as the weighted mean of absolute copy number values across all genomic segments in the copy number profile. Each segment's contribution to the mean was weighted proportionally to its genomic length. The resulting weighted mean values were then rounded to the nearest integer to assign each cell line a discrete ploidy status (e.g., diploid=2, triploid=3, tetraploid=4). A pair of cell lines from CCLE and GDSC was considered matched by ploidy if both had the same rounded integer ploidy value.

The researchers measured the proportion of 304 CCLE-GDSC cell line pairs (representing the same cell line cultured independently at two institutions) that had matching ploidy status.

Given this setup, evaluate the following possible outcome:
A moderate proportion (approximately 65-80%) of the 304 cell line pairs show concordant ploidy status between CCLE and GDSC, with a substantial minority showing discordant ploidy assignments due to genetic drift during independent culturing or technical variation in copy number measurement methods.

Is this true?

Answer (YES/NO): NO